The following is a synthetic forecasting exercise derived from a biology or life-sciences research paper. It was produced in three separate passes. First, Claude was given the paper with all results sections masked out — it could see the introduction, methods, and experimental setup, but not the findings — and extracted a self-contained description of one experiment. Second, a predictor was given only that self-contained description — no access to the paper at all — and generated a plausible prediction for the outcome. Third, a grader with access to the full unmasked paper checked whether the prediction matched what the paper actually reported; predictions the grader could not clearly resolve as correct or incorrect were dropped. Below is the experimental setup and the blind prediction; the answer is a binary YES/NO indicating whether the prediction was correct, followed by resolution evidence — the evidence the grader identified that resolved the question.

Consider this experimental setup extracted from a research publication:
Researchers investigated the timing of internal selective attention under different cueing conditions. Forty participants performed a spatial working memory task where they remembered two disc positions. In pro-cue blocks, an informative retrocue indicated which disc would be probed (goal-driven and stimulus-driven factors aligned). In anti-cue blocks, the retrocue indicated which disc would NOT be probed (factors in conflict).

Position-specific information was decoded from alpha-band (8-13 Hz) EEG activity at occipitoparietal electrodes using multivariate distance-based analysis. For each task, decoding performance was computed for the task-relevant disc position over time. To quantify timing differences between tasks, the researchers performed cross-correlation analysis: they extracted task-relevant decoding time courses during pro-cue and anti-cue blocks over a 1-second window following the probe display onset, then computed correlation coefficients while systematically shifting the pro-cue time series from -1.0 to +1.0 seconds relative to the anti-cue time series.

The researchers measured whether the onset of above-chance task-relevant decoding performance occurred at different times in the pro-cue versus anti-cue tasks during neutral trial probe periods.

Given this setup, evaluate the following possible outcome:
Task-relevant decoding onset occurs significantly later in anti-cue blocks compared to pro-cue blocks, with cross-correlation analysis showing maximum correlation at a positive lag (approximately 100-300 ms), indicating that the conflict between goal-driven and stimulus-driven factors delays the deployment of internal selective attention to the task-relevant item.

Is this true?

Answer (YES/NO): NO